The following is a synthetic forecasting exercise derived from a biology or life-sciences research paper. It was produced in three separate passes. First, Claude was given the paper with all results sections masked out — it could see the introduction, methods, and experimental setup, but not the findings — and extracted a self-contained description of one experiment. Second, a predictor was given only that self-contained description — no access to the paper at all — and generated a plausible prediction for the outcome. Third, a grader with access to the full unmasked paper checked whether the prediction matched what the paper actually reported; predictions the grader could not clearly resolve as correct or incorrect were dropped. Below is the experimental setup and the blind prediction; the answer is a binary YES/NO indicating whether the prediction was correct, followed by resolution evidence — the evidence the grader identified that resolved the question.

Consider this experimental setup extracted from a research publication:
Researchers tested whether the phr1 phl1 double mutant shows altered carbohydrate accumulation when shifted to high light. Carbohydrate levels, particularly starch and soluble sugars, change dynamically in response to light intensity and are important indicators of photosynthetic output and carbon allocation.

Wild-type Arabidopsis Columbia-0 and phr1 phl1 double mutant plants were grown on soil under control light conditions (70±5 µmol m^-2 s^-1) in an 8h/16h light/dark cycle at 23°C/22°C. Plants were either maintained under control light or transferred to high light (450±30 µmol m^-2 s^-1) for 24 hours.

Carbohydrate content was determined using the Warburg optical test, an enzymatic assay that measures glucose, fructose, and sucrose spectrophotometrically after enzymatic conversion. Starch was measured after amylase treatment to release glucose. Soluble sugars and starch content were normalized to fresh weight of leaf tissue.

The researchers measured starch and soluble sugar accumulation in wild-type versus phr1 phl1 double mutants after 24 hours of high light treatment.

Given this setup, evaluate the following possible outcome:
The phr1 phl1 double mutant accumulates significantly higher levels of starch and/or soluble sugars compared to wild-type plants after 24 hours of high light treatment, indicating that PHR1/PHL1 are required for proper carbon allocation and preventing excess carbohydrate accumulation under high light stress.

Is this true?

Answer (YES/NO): NO